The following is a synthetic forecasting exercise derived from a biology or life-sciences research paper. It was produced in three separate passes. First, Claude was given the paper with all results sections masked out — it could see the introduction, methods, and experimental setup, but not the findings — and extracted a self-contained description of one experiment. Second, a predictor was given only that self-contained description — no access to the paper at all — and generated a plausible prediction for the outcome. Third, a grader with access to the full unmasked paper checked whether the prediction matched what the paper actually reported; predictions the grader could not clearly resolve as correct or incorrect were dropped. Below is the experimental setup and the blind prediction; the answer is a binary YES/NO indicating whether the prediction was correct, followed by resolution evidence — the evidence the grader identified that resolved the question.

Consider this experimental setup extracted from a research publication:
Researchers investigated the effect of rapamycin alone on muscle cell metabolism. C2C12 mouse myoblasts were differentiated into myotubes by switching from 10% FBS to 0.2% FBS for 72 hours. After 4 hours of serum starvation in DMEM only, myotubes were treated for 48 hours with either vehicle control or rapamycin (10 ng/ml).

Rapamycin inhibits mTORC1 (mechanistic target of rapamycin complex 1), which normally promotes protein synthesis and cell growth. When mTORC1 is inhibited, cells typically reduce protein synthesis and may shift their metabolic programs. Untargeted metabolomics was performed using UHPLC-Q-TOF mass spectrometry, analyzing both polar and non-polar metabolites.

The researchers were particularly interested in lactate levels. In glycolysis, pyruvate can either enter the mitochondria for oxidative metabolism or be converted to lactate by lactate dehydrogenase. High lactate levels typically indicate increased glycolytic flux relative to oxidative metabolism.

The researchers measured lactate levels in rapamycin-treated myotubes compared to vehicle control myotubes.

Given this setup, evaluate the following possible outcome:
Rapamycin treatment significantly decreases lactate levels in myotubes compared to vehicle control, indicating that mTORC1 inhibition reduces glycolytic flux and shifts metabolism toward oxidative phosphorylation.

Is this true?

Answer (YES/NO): YES